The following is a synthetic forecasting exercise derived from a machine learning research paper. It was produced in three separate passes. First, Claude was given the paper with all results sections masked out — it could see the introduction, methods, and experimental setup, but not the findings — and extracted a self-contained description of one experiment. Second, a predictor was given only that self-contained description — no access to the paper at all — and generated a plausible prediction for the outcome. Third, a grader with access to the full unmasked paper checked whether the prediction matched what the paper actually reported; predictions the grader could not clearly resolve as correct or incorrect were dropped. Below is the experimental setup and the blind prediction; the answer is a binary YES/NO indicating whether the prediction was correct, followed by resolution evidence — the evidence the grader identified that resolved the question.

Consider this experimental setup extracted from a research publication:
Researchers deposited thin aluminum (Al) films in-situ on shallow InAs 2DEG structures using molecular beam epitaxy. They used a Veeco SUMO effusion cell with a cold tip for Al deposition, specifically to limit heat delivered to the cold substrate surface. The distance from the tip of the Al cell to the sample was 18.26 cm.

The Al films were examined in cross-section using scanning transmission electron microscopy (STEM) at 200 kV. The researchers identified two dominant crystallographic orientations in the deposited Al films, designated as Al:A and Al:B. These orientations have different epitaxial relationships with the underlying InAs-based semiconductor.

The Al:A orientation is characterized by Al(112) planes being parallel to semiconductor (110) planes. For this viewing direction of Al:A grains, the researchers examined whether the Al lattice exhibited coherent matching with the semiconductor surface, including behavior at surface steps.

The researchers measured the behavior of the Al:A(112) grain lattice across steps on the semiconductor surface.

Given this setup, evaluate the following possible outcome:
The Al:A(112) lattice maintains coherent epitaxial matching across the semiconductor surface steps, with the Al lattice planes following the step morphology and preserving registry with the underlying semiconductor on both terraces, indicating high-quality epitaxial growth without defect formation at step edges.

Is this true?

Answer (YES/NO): YES